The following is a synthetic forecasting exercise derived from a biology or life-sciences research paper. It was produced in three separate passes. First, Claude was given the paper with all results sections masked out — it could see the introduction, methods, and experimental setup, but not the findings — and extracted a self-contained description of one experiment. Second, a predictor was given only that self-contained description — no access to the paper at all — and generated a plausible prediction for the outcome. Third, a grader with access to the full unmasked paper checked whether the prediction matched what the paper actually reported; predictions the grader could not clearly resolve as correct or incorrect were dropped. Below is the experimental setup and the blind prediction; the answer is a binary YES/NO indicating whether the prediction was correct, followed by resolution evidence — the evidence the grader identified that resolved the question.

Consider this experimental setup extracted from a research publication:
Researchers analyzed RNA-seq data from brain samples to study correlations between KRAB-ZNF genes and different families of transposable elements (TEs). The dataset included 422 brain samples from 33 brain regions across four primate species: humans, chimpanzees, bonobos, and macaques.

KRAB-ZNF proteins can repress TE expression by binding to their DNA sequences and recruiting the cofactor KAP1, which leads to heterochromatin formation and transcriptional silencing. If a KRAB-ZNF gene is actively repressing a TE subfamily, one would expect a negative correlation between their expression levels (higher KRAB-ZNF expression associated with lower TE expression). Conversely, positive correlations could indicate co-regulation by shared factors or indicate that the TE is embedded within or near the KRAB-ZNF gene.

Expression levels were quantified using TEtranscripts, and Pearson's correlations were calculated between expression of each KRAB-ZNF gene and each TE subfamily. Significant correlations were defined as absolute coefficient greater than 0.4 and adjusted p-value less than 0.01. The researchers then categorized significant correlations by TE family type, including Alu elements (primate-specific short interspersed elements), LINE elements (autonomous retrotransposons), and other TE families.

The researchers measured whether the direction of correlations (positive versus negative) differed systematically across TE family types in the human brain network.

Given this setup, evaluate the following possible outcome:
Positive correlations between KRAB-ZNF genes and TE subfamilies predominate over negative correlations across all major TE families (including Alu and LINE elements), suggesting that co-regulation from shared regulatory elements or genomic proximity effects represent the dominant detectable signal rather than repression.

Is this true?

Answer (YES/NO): NO